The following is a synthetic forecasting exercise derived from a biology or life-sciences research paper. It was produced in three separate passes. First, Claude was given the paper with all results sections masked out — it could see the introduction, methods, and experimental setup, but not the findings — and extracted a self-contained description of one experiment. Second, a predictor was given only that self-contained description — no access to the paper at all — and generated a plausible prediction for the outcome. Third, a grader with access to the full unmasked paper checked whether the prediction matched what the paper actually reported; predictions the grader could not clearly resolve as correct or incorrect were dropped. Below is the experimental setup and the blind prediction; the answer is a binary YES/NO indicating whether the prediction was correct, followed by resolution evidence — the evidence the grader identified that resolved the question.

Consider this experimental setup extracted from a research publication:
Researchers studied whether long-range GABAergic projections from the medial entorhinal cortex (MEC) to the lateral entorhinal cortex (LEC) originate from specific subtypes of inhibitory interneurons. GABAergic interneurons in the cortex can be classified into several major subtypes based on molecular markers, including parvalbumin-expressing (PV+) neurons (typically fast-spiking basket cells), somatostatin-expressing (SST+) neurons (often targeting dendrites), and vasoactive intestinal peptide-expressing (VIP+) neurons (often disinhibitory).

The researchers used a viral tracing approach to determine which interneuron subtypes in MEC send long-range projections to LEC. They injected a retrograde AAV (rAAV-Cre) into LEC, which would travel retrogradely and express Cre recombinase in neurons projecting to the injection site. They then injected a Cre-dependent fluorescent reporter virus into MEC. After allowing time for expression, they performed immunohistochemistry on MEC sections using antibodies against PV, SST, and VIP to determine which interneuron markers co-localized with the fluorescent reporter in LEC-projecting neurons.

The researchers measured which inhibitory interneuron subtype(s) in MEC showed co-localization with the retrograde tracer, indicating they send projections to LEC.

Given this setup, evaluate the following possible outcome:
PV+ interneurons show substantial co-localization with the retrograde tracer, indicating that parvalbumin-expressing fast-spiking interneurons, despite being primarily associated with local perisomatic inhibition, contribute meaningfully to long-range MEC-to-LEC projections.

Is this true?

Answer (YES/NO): NO